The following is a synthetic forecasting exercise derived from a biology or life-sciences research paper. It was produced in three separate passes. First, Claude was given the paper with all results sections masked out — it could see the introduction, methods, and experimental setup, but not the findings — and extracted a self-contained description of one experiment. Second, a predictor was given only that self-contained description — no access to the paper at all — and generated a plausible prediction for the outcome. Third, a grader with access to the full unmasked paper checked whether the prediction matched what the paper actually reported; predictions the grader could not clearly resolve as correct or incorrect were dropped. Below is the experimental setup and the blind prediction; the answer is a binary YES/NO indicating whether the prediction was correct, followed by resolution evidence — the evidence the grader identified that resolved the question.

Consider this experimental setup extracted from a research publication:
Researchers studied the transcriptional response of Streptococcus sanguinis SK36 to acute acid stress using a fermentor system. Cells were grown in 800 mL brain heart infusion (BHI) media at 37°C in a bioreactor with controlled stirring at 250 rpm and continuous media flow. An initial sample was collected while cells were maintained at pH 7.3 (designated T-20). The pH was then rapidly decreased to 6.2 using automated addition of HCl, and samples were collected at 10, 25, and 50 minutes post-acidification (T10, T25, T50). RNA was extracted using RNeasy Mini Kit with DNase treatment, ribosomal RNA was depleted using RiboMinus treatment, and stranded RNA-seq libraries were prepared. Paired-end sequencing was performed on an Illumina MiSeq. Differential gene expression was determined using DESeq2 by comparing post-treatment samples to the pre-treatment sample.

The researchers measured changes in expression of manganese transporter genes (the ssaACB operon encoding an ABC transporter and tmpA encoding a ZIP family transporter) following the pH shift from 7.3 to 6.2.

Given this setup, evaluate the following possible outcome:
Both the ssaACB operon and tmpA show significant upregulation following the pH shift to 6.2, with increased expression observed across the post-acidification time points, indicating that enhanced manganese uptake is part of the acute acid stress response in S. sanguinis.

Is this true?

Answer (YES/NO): NO